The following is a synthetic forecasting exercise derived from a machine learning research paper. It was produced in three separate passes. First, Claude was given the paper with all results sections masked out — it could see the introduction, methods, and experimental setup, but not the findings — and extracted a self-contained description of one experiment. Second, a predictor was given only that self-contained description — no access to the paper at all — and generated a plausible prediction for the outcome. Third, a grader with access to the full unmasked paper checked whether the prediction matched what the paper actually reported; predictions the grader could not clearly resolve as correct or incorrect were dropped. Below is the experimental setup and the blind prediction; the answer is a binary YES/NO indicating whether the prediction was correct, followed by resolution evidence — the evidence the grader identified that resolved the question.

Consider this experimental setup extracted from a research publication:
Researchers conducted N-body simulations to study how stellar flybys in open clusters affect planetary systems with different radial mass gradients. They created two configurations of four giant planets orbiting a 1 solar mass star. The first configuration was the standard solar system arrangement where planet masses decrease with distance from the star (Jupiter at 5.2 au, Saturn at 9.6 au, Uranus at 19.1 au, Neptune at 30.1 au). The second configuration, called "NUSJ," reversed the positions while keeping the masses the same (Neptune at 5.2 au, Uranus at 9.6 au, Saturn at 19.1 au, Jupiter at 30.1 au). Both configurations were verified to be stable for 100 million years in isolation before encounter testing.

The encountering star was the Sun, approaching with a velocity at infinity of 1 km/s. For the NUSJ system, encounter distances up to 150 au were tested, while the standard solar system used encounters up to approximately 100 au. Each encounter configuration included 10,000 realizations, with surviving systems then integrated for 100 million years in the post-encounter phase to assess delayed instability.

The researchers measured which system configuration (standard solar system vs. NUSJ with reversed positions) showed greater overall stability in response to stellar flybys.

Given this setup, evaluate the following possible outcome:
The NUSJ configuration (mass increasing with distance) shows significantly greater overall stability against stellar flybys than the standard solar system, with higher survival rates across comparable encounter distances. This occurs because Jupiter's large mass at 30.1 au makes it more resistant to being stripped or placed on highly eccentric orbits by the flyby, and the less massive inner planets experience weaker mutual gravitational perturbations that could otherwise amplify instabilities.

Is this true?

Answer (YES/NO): NO